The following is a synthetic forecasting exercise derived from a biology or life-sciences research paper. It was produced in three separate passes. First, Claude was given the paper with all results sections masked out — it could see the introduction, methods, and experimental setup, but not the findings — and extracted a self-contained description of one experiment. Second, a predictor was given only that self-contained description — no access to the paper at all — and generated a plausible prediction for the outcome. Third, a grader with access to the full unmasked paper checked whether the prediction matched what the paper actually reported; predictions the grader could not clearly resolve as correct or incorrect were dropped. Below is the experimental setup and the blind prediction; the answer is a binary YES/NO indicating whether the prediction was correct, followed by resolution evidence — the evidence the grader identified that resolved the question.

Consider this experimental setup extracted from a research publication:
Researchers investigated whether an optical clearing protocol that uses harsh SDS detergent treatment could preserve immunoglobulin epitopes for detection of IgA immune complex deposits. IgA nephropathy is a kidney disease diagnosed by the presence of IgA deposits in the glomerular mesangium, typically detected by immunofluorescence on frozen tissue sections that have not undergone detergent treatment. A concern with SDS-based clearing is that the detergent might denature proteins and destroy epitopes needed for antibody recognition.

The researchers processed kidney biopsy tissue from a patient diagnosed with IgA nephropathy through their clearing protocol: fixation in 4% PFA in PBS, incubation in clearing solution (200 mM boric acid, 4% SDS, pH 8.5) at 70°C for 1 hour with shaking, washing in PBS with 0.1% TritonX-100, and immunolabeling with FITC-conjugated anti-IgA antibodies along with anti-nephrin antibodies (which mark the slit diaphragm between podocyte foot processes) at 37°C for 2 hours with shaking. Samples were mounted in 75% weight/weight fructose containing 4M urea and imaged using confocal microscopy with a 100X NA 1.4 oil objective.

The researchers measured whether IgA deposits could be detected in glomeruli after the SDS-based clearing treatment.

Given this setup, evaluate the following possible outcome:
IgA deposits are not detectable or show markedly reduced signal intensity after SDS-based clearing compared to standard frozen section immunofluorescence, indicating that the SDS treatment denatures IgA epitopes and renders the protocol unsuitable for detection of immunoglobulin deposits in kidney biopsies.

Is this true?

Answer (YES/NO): NO